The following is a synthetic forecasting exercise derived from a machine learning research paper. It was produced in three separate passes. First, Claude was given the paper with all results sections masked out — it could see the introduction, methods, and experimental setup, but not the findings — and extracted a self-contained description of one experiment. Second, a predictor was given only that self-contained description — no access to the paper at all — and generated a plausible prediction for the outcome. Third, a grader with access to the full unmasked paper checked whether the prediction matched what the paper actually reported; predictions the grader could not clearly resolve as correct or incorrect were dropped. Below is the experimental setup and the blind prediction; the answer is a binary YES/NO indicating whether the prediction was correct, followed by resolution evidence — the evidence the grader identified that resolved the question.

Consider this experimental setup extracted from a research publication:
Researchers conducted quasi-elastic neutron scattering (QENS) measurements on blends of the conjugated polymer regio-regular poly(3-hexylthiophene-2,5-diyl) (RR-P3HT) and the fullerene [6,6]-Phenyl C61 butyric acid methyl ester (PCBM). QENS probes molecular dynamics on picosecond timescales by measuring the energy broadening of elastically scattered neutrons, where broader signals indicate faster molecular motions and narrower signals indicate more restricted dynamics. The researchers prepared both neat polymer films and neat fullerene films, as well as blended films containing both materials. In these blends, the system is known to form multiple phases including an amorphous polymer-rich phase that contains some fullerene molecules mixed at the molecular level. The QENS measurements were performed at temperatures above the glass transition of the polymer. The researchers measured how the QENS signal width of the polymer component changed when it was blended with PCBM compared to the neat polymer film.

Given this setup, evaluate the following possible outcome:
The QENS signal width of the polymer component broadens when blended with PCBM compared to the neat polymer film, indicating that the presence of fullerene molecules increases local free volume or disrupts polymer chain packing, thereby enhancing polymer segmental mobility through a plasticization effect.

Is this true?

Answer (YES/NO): NO